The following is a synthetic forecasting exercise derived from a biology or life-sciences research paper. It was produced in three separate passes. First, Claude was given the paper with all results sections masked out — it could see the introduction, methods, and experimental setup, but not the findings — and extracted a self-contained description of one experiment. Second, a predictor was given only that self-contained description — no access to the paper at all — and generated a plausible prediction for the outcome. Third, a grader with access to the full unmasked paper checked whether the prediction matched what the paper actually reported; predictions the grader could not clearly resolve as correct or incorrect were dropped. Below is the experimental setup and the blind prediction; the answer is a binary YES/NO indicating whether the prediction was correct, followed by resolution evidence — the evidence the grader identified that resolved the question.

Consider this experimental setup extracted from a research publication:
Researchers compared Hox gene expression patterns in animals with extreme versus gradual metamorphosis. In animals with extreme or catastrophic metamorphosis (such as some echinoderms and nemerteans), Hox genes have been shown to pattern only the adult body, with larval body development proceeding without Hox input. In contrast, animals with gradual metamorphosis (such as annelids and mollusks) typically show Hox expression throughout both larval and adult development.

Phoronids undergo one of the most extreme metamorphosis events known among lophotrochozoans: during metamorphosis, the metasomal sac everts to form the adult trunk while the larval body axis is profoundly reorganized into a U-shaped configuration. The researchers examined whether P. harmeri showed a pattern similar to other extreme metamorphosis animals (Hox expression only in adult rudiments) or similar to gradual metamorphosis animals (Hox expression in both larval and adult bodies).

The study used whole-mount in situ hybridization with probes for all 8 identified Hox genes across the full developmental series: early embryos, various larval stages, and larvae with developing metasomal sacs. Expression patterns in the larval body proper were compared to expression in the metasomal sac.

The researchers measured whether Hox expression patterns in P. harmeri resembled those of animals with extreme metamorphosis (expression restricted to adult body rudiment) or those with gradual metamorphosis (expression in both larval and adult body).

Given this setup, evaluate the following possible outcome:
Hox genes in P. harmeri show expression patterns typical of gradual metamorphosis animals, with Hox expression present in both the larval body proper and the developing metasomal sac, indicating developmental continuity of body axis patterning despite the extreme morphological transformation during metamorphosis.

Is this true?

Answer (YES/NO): NO